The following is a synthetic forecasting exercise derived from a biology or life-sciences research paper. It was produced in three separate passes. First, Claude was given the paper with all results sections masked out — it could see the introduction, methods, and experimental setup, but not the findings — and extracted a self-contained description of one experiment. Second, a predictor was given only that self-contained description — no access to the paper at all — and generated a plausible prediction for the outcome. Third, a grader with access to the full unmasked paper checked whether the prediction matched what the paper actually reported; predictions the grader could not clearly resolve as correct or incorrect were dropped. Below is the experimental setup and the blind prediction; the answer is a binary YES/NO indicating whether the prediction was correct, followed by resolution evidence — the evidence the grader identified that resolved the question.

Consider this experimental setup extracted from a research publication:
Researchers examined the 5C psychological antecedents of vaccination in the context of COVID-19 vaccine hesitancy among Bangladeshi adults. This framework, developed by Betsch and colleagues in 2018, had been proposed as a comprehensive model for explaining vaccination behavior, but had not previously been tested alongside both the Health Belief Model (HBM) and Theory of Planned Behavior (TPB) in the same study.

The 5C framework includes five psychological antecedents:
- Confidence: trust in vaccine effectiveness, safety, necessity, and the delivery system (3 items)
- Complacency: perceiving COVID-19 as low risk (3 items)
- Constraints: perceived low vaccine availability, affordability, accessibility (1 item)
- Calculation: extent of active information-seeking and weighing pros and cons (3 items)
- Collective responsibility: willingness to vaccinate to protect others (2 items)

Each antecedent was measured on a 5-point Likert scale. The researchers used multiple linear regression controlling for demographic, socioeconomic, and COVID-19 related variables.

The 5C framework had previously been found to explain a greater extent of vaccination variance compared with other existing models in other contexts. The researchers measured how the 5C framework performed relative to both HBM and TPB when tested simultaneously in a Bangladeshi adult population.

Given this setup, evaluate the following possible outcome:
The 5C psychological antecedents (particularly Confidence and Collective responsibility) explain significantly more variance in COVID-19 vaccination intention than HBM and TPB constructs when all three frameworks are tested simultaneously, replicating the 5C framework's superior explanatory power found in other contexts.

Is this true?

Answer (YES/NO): NO